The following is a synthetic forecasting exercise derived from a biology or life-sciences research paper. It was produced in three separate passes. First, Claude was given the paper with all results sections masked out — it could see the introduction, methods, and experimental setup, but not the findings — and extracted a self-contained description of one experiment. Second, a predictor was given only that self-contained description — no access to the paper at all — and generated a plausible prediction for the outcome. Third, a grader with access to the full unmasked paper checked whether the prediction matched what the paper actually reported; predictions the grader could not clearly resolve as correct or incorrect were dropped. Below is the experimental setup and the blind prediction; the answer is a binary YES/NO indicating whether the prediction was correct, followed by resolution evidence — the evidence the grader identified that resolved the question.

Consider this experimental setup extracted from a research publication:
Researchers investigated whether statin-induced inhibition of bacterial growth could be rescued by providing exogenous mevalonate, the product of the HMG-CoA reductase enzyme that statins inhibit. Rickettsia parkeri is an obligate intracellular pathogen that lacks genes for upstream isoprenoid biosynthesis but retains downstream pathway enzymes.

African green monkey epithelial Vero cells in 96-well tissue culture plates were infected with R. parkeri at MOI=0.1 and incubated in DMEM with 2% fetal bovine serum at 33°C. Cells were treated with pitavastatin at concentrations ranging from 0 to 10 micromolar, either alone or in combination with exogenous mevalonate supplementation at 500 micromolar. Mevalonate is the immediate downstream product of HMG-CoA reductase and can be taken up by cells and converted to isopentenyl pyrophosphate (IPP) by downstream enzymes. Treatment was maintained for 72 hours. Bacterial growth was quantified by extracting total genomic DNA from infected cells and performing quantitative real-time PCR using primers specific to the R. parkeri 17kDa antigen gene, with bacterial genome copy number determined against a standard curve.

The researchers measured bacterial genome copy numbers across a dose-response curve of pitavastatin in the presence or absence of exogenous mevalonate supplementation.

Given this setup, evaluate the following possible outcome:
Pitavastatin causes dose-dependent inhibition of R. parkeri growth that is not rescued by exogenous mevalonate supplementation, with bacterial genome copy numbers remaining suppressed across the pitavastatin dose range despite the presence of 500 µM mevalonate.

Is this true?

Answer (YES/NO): NO